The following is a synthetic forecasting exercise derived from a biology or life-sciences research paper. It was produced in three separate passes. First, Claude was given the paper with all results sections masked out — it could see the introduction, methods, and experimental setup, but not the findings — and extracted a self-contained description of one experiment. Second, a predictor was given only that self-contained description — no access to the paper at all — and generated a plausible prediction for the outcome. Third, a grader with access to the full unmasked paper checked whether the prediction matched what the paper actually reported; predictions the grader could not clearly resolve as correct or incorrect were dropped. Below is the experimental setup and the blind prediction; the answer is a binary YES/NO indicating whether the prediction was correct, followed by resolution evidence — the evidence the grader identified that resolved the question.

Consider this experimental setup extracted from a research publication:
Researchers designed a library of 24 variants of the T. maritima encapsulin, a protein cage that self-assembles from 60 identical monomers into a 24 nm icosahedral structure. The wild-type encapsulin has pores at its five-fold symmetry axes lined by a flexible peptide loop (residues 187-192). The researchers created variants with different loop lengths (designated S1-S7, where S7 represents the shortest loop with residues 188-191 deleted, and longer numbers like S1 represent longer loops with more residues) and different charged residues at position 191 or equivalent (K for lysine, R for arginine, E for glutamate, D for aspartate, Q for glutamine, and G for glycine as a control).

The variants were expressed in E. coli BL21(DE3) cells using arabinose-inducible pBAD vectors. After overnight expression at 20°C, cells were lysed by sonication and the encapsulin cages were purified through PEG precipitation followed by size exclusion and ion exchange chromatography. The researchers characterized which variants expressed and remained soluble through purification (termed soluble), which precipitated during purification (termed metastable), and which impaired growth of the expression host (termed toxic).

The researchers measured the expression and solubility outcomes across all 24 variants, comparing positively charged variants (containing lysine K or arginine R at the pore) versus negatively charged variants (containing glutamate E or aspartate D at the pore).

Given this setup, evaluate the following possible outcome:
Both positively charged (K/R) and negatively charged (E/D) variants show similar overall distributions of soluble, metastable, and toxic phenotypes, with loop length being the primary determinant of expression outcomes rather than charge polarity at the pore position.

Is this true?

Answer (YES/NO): NO